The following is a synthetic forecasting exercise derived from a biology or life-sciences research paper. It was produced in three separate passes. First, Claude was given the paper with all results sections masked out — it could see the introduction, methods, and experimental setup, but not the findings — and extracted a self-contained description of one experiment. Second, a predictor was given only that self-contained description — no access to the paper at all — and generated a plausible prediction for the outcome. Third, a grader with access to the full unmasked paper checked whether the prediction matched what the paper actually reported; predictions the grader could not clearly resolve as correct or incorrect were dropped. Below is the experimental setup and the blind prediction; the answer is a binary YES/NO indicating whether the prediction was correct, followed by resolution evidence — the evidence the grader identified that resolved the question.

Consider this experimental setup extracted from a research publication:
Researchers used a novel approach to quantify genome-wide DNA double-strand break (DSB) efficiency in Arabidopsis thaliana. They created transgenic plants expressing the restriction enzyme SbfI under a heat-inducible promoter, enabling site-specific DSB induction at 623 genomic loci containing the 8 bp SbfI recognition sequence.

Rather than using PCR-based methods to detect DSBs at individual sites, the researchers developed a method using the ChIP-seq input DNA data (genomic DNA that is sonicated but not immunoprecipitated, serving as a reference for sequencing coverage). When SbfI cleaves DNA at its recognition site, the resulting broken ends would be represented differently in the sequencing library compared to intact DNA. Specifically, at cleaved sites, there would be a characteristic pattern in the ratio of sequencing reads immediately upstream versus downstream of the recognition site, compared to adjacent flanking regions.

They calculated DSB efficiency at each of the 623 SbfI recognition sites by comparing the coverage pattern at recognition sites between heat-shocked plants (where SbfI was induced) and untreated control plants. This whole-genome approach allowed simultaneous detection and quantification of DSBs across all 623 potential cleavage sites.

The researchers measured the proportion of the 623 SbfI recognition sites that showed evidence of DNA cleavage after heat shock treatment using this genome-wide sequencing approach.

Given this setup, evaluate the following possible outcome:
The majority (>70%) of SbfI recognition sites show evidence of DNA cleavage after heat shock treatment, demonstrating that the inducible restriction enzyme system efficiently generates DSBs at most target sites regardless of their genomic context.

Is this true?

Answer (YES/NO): NO